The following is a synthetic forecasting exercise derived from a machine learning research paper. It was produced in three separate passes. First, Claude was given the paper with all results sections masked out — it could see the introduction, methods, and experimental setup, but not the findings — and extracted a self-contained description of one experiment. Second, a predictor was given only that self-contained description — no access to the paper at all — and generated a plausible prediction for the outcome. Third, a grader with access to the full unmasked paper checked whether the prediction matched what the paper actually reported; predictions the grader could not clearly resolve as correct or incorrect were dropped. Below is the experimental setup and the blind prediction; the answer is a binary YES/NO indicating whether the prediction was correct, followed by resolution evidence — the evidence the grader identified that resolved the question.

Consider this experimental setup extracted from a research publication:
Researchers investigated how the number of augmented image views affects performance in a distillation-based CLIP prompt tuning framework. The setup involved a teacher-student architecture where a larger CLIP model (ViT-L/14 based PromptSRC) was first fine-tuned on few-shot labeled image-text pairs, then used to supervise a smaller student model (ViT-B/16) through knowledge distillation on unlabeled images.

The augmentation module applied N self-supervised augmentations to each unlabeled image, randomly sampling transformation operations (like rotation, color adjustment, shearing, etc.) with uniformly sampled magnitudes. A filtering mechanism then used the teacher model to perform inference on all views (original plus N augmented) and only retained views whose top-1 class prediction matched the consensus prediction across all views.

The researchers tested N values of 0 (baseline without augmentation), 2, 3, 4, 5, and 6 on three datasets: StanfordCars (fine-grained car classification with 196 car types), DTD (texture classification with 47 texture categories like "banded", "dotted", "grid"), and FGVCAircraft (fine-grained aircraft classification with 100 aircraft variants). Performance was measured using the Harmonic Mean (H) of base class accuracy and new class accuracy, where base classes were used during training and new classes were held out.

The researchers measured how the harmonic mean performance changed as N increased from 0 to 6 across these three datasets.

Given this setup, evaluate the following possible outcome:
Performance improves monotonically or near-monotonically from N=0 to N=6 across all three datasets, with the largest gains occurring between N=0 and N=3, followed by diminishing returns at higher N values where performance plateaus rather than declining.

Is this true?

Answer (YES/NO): NO